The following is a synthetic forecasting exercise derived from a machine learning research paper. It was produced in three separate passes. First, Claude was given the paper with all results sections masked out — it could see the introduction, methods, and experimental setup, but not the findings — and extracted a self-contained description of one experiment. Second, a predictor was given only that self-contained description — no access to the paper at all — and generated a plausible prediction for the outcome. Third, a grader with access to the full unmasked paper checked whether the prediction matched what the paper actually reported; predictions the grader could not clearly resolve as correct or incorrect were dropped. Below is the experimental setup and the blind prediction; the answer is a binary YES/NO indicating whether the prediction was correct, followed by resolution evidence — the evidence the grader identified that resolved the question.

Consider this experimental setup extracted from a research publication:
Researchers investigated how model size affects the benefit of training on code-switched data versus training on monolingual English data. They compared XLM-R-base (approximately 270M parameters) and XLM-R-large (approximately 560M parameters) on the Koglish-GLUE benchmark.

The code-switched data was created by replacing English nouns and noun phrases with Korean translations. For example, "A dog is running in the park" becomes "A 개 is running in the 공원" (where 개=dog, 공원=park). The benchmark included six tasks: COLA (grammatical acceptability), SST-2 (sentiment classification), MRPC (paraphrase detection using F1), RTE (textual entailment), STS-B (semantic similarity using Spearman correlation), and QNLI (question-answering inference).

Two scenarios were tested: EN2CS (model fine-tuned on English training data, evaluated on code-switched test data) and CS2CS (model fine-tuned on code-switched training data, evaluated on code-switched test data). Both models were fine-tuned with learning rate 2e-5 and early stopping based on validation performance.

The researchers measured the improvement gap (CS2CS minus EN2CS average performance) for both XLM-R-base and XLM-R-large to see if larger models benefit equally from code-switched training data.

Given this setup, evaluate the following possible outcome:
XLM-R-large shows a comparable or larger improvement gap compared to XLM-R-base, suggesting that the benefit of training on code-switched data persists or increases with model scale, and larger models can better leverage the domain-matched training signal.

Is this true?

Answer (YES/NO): NO